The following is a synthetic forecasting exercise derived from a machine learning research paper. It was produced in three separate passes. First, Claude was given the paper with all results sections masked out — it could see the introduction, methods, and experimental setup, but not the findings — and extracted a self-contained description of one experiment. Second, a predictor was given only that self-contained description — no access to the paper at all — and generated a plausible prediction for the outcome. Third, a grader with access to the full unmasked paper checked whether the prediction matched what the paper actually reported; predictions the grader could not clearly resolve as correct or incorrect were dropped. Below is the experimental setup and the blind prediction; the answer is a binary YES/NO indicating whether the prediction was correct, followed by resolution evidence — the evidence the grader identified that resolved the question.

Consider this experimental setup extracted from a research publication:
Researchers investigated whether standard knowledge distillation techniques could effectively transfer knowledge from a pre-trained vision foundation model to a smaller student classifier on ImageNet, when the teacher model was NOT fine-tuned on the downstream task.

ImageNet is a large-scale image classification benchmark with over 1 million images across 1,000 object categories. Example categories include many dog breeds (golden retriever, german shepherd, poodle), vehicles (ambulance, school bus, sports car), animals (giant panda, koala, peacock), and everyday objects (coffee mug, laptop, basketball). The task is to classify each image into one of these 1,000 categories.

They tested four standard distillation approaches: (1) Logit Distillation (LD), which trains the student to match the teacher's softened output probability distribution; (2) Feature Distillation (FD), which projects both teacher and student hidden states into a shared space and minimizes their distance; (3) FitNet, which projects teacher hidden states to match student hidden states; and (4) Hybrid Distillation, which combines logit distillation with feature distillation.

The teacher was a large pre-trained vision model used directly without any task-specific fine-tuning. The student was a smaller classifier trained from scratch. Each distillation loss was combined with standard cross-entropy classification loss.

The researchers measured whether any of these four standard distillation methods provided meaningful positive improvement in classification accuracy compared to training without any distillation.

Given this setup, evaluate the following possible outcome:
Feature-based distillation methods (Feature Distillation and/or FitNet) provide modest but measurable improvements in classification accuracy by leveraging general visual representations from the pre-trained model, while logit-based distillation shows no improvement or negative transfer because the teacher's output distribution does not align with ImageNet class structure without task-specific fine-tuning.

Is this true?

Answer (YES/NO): NO